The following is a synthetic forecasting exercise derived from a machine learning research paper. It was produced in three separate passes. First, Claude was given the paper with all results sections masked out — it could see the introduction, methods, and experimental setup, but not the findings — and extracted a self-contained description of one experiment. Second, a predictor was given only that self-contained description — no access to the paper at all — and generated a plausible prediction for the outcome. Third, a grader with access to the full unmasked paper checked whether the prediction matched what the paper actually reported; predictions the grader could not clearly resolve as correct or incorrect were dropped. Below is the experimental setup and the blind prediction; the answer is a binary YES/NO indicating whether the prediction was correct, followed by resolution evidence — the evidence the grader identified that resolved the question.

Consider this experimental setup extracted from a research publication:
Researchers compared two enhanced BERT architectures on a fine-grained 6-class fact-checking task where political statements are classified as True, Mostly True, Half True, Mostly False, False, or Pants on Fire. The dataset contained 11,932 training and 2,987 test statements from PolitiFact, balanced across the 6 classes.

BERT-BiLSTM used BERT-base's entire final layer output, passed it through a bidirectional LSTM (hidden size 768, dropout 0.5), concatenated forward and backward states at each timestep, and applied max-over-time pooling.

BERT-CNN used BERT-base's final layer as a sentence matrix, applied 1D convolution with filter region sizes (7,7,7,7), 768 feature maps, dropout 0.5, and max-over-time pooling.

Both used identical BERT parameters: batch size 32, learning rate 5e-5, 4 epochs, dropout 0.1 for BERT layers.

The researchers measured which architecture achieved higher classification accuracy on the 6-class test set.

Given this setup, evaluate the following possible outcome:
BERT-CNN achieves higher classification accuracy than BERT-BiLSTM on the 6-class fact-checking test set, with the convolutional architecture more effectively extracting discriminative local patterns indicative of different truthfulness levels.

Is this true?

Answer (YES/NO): YES